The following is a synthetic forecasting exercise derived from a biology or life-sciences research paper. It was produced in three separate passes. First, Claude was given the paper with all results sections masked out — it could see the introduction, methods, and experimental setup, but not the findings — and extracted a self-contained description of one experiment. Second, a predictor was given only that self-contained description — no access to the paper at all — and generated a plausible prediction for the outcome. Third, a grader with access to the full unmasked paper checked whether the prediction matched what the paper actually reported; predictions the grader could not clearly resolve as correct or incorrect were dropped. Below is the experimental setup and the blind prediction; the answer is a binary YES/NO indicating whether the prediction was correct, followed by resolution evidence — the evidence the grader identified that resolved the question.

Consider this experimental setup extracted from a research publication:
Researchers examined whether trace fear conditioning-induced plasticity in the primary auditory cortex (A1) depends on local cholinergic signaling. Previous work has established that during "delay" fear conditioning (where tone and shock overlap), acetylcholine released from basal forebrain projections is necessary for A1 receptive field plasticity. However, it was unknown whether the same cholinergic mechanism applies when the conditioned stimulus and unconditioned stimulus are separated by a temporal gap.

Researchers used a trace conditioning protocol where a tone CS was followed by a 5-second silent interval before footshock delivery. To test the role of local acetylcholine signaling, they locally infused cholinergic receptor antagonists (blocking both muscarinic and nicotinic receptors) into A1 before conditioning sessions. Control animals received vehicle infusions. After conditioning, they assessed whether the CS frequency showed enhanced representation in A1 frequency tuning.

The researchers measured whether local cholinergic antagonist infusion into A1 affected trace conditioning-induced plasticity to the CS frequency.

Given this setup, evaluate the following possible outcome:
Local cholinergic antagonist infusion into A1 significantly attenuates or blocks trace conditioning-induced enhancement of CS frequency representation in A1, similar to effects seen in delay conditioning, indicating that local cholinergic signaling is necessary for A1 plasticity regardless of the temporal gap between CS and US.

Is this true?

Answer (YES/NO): YES